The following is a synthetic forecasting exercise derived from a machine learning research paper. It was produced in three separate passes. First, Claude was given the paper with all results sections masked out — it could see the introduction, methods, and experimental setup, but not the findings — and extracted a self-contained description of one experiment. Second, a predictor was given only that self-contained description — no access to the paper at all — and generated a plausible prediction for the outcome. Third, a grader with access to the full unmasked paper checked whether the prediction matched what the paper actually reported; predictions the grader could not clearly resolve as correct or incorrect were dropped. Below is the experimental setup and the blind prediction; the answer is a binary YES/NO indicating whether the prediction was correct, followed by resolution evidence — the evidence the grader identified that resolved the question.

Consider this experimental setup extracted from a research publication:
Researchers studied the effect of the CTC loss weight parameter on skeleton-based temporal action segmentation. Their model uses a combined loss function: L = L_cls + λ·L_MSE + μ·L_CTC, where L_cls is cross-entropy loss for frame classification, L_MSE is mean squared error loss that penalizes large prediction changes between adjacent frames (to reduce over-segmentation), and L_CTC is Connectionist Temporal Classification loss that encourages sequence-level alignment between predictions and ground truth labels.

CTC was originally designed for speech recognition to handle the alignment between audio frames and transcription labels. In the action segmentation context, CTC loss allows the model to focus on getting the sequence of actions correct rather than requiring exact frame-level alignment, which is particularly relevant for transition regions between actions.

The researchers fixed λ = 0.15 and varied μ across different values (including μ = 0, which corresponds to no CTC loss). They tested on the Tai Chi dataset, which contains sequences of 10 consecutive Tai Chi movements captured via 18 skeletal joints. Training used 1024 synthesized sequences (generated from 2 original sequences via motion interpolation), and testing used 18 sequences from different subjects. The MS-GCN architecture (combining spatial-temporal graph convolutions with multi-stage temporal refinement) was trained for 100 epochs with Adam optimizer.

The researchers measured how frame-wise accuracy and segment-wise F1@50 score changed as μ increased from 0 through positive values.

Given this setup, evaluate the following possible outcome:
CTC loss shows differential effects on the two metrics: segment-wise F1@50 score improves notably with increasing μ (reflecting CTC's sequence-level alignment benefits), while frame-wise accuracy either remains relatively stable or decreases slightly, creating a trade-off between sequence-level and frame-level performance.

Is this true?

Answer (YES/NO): NO